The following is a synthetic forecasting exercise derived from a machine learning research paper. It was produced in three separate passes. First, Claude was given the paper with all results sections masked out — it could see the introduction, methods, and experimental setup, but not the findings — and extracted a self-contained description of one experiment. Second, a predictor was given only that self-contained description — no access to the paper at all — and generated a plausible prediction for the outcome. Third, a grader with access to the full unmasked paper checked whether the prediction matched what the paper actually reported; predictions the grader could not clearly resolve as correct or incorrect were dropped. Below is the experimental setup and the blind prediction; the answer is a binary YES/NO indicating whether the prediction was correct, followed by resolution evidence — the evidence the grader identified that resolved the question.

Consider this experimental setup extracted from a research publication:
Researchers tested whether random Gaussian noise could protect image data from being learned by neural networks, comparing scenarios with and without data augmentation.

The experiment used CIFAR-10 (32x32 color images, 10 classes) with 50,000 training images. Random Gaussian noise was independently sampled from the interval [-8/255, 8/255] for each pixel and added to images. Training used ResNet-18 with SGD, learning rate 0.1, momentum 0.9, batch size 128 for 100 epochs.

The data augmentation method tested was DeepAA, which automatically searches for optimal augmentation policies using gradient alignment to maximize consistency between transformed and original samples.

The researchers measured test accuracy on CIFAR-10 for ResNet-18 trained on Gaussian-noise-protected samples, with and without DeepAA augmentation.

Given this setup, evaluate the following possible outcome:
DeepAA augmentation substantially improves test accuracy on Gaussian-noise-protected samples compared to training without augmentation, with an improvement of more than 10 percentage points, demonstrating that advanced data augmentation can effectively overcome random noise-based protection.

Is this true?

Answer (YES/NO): NO